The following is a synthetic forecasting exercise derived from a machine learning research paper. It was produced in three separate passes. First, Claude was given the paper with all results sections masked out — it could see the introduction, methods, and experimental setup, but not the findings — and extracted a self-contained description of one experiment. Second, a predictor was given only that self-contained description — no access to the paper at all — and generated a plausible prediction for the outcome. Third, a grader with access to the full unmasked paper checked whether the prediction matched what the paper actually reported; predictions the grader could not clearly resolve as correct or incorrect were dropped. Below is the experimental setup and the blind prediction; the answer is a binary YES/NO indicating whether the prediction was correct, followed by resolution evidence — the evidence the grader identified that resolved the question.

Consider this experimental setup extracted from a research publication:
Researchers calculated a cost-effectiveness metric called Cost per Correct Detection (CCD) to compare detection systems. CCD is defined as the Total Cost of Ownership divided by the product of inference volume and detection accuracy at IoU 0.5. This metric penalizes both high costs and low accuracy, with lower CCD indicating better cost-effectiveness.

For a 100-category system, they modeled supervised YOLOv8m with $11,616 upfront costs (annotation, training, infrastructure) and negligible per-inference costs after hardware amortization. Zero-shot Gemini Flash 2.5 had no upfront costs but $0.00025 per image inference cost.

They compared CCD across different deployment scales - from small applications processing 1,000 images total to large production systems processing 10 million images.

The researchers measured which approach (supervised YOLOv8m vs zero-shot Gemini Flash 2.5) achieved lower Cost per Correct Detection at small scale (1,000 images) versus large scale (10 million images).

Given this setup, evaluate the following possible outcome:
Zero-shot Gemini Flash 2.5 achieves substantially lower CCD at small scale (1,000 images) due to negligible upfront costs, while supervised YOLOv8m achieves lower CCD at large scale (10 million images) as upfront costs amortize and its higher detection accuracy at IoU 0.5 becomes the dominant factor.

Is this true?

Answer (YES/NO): NO